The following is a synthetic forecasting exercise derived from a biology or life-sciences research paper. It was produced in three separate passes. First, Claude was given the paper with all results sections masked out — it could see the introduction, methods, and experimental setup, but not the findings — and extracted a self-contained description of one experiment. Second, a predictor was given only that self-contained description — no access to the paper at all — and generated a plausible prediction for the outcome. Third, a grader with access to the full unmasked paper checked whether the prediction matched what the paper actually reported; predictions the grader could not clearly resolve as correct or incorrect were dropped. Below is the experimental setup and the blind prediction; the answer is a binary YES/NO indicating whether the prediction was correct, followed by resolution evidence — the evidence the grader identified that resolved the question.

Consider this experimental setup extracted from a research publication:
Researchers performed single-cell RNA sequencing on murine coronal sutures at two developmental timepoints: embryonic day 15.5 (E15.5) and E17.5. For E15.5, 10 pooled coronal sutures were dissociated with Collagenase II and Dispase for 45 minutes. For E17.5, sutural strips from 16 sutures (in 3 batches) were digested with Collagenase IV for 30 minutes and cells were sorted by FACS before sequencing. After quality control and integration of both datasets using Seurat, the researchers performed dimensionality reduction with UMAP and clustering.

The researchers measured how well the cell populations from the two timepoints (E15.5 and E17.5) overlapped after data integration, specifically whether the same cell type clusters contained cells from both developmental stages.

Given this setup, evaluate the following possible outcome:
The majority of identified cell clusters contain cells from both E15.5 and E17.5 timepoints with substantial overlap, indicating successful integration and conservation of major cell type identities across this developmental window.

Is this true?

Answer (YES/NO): YES